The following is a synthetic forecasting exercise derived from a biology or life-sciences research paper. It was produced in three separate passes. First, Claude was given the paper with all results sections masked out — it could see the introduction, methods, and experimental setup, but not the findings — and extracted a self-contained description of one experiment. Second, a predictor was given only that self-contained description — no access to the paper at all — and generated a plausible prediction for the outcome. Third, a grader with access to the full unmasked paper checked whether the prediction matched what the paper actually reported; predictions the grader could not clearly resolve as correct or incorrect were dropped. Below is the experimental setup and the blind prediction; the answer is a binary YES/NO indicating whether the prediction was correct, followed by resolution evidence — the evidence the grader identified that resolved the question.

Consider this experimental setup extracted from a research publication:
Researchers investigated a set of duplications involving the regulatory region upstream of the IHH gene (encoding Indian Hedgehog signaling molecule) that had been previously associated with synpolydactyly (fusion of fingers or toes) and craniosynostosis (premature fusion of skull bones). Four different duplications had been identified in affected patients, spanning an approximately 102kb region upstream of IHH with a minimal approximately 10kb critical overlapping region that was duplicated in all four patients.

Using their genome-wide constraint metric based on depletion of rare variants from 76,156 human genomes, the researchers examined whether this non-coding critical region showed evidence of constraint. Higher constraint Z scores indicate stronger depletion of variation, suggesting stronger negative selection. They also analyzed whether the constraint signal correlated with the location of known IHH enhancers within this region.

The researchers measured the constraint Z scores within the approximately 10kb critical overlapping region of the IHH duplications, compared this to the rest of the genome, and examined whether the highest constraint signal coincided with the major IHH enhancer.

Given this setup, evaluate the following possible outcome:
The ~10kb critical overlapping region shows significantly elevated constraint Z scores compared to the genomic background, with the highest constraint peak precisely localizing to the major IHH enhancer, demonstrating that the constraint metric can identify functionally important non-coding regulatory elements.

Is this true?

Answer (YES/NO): YES